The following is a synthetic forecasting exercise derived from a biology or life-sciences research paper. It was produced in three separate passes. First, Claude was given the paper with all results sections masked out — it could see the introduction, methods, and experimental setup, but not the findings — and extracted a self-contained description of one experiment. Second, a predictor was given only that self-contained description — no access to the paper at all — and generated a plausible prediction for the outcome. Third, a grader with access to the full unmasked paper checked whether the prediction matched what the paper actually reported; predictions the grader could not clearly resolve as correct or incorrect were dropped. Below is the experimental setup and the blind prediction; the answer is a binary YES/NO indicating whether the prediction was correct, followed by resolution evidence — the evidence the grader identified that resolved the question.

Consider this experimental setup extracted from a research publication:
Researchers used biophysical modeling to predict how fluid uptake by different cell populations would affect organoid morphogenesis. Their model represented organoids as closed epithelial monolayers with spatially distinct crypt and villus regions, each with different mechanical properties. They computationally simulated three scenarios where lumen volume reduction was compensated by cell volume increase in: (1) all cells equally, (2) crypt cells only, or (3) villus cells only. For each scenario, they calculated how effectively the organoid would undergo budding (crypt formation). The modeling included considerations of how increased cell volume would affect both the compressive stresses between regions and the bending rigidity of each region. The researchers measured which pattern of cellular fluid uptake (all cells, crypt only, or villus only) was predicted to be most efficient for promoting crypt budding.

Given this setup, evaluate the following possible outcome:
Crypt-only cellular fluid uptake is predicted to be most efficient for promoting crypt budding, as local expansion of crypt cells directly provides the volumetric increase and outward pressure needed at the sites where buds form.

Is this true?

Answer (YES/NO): NO